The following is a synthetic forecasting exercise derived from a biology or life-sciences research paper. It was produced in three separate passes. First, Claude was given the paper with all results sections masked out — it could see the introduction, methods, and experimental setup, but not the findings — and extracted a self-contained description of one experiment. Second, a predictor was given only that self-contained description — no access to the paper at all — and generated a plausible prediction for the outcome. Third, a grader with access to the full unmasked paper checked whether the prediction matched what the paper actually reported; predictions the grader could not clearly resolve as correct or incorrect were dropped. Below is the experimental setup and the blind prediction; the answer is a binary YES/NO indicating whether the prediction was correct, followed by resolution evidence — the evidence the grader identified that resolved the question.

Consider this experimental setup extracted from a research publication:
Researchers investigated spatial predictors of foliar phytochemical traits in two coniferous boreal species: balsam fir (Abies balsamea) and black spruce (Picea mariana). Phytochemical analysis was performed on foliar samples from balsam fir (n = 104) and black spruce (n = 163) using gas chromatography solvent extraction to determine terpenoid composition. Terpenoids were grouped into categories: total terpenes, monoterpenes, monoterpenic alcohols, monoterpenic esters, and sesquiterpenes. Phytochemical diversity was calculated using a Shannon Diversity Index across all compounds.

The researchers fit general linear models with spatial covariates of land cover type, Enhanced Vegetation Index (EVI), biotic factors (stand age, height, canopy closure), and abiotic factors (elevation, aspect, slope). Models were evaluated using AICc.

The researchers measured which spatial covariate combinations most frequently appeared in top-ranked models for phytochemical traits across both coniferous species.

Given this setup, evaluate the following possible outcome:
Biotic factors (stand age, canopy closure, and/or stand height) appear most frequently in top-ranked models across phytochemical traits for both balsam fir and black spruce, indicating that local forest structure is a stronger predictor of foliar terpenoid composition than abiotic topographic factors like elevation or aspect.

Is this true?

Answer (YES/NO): NO